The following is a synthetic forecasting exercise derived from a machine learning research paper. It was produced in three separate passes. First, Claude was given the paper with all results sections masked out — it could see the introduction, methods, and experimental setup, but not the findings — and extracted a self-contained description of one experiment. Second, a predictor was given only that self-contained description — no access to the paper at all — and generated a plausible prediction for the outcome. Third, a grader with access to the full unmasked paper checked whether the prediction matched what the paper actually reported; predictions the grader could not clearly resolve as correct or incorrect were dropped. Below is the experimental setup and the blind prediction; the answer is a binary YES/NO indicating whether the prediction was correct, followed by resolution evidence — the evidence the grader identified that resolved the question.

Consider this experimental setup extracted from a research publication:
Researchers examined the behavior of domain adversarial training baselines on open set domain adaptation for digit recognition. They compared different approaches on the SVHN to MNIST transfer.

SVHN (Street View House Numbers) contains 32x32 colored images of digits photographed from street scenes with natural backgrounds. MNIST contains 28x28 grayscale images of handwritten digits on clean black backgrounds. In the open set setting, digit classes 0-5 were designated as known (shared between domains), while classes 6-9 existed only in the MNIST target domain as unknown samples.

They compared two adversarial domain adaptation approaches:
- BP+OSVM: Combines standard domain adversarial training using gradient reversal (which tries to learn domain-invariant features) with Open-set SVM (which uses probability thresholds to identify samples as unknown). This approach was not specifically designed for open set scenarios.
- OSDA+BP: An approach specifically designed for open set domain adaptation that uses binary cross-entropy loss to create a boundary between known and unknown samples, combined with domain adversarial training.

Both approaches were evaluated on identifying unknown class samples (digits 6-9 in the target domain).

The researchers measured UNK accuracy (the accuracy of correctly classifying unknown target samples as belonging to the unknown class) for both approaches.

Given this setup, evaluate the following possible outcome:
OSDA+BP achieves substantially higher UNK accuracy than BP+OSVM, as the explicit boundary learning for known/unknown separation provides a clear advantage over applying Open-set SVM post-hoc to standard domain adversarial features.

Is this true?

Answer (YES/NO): YES